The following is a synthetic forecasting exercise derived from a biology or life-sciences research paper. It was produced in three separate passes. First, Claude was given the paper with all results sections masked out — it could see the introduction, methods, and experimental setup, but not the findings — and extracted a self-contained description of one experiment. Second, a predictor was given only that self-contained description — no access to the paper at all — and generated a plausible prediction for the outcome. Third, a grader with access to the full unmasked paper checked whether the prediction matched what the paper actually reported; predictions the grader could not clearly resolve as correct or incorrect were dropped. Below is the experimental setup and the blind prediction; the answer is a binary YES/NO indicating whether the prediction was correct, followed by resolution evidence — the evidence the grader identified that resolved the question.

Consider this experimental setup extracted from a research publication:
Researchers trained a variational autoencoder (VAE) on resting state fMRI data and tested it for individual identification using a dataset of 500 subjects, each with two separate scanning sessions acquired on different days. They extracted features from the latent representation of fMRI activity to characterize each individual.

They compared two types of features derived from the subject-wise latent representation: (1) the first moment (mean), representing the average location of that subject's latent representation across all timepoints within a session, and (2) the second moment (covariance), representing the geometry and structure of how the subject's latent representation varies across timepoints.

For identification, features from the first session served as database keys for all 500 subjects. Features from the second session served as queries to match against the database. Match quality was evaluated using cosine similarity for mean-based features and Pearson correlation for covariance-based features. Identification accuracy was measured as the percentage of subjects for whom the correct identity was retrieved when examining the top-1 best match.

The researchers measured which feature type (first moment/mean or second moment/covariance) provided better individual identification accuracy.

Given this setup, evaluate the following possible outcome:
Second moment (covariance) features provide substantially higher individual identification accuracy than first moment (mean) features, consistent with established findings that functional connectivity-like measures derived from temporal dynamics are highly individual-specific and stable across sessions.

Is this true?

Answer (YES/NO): YES